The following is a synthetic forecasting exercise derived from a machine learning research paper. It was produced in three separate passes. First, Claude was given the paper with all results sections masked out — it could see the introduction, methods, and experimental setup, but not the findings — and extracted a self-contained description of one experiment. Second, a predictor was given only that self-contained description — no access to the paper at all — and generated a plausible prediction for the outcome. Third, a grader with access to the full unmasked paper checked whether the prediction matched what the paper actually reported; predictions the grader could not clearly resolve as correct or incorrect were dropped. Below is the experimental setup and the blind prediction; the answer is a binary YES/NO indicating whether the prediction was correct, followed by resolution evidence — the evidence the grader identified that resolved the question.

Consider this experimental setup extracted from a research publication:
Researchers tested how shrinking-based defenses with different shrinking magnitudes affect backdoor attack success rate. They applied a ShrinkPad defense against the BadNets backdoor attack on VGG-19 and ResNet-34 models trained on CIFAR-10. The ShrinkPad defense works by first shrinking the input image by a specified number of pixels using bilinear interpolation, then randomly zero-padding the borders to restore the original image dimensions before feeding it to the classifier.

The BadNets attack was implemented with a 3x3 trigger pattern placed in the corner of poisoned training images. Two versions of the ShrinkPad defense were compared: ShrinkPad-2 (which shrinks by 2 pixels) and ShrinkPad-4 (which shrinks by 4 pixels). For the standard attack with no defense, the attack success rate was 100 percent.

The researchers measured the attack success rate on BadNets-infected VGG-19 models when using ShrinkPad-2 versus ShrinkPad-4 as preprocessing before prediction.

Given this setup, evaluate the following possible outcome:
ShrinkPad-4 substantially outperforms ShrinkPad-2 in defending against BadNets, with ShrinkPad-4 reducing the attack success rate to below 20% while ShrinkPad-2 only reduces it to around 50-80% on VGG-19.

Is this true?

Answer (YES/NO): NO